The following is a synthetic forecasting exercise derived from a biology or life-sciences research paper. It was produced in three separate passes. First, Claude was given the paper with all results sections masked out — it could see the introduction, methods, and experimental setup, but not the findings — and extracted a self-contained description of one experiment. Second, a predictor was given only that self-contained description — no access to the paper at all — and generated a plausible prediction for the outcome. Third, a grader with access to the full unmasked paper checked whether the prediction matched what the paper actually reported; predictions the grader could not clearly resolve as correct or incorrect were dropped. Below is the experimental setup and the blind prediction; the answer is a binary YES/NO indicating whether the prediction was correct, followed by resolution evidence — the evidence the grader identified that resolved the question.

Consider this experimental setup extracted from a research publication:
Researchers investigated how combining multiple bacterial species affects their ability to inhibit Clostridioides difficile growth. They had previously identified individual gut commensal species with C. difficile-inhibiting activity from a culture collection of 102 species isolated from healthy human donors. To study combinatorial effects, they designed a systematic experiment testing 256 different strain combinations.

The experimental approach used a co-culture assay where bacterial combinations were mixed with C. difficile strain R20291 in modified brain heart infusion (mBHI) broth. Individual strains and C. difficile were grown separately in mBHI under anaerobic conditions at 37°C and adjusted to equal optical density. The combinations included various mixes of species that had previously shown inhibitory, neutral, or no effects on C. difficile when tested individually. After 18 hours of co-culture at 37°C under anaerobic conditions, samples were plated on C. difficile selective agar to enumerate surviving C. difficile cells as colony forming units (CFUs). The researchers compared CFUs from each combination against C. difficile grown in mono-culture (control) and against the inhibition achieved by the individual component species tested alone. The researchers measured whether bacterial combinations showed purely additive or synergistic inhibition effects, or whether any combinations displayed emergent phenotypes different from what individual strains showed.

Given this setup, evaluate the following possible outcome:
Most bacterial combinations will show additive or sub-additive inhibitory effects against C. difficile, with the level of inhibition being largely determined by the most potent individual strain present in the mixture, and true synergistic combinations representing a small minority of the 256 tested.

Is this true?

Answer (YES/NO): NO